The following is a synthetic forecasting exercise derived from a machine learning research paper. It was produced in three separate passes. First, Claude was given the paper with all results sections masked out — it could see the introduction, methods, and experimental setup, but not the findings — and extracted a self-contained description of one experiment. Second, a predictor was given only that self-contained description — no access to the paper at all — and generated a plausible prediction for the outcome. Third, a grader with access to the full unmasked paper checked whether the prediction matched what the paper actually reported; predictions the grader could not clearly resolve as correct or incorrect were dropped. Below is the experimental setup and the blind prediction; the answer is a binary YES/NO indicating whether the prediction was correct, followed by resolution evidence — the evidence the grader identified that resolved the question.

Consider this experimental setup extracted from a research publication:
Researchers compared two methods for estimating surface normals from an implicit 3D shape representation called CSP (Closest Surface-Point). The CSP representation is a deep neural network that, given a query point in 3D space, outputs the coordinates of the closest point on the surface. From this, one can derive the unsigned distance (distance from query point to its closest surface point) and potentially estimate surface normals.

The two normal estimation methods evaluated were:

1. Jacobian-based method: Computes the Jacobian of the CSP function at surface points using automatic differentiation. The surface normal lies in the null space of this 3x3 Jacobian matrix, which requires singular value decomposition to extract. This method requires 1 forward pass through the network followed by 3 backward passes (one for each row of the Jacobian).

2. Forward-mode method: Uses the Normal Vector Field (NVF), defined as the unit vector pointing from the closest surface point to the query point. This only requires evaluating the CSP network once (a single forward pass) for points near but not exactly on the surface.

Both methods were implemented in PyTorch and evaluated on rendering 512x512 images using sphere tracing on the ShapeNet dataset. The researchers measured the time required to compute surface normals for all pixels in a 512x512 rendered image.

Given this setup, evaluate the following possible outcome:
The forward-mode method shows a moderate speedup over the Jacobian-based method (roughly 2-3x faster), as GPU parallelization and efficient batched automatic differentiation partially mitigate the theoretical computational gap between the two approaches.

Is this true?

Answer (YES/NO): NO